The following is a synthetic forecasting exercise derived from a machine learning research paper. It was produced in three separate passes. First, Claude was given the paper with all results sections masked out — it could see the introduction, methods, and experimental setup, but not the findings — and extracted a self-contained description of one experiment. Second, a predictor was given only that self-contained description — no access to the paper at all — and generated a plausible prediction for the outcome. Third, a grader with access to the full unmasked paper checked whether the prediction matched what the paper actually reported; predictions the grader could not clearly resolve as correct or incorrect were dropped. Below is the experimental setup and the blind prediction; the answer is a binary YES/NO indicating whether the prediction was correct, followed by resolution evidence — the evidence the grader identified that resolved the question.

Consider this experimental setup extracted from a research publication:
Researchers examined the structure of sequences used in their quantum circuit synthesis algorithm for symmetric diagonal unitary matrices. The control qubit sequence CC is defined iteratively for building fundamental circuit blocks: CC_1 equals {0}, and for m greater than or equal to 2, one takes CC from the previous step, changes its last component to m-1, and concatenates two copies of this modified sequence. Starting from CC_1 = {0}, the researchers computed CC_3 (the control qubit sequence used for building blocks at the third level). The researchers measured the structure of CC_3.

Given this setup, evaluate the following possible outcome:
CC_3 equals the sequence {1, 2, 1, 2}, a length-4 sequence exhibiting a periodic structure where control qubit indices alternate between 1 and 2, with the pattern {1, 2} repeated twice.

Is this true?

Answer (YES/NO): YES